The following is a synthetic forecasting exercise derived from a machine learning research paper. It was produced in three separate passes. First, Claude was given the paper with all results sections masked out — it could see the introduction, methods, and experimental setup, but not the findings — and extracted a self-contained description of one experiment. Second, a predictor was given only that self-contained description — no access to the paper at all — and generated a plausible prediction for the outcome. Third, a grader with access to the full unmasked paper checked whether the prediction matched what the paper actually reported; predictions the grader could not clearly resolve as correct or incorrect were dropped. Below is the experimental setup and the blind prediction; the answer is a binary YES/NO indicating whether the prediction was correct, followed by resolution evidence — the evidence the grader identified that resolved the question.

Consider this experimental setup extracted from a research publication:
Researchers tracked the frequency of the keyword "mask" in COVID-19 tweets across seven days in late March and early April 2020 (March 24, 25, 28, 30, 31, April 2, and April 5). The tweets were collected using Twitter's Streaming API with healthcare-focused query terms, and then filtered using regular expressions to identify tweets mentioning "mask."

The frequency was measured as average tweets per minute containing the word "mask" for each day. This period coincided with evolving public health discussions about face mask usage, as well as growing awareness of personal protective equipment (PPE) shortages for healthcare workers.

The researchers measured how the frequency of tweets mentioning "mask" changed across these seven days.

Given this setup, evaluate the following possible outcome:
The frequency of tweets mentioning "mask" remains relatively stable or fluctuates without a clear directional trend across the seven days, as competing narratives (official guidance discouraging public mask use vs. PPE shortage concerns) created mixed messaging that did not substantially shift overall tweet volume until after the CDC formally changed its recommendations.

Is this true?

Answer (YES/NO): NO